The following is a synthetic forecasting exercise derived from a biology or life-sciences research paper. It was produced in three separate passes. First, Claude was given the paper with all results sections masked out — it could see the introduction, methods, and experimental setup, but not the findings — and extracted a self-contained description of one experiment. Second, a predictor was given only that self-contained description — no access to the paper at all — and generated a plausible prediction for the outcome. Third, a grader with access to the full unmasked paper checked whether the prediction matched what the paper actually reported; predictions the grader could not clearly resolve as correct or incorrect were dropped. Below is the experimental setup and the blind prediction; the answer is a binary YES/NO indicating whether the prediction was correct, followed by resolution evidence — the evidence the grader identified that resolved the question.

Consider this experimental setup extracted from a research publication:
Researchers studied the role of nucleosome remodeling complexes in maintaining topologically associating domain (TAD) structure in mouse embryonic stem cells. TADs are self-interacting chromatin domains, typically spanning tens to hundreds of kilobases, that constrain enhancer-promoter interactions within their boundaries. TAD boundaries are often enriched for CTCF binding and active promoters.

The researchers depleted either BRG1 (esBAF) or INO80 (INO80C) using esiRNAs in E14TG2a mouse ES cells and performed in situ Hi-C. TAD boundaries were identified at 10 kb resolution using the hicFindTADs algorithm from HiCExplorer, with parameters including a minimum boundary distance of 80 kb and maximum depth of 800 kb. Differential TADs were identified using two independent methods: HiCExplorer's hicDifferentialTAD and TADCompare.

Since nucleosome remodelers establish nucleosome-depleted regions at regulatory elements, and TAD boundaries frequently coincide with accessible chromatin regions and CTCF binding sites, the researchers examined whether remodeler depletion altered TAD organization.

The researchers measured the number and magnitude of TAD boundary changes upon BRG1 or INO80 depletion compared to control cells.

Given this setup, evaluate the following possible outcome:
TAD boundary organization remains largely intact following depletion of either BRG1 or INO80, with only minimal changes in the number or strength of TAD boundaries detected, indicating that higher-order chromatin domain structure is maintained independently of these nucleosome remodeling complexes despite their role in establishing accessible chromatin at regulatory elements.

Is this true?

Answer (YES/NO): YES